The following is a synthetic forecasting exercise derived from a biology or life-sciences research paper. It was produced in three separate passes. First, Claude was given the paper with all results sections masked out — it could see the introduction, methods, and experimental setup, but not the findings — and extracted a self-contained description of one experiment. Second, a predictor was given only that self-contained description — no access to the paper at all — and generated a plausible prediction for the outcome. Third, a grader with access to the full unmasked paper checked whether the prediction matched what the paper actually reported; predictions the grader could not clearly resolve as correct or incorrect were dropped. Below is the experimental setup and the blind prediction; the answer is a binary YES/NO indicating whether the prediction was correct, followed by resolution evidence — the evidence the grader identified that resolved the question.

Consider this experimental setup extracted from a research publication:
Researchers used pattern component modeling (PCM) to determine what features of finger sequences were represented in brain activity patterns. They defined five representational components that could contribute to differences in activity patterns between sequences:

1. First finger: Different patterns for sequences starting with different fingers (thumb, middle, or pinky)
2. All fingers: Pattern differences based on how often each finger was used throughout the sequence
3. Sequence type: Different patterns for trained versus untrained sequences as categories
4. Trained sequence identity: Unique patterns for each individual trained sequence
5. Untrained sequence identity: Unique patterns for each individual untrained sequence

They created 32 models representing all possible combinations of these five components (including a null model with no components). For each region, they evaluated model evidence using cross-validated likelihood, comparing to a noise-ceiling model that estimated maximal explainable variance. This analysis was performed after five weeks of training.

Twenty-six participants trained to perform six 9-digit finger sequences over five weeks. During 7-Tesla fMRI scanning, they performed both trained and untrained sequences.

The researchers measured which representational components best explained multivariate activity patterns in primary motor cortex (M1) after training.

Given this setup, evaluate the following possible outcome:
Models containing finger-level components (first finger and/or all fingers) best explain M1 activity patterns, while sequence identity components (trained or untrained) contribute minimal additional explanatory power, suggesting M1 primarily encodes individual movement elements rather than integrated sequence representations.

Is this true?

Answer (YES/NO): YES